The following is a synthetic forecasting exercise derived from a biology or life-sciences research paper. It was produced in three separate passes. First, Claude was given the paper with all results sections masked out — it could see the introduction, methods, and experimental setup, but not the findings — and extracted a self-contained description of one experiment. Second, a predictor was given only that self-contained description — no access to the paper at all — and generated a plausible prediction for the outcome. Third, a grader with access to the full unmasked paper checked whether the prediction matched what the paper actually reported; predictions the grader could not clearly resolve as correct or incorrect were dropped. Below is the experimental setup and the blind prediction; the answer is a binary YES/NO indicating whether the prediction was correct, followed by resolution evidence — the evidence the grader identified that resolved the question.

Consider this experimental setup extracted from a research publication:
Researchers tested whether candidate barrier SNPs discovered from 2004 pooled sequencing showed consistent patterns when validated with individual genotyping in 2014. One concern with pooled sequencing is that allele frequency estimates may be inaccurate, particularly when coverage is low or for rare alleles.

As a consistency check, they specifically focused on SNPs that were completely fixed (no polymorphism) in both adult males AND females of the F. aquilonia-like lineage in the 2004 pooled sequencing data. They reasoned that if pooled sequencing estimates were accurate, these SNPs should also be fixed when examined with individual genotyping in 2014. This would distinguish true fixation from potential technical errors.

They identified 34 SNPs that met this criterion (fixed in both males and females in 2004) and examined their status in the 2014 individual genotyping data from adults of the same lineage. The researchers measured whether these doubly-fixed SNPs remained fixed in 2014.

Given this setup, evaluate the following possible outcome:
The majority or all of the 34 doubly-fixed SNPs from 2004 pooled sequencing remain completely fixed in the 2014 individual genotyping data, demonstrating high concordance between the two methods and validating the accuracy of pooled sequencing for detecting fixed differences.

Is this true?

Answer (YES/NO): YES